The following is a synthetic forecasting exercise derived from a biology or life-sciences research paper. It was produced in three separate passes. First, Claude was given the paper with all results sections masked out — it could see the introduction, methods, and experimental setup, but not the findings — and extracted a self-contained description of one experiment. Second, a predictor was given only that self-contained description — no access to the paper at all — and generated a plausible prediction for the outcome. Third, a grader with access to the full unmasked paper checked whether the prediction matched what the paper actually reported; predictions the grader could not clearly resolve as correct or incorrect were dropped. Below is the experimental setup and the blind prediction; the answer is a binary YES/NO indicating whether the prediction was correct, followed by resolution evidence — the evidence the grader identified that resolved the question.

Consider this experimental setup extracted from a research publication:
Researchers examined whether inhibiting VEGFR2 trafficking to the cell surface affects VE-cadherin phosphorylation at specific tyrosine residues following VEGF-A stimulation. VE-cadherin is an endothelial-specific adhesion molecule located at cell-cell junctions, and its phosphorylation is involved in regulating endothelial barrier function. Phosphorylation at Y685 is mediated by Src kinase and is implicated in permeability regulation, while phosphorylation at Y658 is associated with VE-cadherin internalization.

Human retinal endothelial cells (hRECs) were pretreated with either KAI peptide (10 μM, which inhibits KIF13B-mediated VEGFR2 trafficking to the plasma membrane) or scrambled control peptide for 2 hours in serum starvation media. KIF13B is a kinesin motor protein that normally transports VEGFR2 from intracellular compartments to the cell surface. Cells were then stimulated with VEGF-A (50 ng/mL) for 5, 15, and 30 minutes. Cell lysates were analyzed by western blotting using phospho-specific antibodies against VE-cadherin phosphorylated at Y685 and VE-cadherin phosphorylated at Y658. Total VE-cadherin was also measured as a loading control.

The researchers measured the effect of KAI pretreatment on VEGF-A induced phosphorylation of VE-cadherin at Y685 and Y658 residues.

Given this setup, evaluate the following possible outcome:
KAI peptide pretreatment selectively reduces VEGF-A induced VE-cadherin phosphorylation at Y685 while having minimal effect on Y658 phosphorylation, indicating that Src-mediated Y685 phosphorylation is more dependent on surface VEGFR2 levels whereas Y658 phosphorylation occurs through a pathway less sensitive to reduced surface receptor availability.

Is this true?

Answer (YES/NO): YES